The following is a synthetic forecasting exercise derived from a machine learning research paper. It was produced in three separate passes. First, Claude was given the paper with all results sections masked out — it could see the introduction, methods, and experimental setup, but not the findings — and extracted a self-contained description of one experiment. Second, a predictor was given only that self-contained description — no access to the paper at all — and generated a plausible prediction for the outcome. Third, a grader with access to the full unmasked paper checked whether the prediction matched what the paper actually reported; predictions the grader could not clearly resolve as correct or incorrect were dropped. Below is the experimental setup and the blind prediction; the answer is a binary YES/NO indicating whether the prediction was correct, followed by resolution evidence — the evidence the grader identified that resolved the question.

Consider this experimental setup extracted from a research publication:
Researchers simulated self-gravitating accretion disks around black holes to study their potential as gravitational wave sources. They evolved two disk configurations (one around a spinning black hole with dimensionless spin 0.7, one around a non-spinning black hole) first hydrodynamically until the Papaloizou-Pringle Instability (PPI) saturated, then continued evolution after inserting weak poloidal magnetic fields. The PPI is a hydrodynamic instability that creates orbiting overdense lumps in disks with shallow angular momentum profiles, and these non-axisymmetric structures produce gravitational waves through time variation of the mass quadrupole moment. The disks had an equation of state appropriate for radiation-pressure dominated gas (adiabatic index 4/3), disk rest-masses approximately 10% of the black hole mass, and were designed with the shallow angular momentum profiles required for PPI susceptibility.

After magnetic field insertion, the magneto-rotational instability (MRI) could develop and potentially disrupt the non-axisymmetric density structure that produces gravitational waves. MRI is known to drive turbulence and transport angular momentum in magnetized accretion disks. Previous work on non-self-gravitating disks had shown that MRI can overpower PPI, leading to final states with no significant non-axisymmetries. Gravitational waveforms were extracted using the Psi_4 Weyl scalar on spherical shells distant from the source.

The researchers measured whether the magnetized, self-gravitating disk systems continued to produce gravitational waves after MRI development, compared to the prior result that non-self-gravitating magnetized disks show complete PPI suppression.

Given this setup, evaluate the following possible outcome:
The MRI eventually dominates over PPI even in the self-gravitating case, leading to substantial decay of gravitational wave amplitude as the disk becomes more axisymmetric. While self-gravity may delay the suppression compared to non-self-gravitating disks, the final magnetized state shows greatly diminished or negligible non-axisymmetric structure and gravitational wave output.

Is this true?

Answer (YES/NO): NO